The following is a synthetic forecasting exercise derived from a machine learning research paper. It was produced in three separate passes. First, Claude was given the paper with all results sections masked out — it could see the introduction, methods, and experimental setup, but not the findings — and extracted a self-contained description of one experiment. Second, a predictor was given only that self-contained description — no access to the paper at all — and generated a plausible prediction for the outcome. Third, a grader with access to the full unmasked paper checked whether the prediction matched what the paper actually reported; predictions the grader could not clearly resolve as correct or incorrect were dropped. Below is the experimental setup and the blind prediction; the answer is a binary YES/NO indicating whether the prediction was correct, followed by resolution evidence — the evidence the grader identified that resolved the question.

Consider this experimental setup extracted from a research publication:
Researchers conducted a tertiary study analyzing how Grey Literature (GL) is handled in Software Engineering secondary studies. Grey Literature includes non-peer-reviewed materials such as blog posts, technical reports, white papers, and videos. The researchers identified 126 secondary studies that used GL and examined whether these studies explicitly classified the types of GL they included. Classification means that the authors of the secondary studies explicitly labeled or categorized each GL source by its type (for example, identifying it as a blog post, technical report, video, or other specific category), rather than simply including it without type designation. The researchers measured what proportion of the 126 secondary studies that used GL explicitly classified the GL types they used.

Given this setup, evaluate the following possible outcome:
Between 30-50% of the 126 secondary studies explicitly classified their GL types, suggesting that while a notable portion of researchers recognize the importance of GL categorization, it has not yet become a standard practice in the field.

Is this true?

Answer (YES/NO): YES